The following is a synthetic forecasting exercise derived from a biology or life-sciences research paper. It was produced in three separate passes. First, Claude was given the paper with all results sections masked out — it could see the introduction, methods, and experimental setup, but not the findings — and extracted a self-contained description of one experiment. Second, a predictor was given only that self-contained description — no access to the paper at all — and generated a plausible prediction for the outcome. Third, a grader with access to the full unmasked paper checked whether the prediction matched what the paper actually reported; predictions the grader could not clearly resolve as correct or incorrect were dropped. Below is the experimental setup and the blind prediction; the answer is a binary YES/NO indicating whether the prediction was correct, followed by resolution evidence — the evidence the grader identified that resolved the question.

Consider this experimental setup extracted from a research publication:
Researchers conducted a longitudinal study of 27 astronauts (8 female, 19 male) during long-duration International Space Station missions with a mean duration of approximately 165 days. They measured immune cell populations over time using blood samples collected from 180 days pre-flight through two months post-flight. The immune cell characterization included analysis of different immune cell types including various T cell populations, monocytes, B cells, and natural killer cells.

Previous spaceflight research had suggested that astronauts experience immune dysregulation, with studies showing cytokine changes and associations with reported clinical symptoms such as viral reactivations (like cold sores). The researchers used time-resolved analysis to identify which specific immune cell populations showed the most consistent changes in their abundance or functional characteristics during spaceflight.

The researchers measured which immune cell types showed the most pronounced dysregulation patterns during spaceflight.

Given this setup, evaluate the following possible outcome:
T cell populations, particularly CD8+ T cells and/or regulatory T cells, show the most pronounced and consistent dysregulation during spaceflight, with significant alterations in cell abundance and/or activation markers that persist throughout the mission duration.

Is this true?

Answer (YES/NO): NO